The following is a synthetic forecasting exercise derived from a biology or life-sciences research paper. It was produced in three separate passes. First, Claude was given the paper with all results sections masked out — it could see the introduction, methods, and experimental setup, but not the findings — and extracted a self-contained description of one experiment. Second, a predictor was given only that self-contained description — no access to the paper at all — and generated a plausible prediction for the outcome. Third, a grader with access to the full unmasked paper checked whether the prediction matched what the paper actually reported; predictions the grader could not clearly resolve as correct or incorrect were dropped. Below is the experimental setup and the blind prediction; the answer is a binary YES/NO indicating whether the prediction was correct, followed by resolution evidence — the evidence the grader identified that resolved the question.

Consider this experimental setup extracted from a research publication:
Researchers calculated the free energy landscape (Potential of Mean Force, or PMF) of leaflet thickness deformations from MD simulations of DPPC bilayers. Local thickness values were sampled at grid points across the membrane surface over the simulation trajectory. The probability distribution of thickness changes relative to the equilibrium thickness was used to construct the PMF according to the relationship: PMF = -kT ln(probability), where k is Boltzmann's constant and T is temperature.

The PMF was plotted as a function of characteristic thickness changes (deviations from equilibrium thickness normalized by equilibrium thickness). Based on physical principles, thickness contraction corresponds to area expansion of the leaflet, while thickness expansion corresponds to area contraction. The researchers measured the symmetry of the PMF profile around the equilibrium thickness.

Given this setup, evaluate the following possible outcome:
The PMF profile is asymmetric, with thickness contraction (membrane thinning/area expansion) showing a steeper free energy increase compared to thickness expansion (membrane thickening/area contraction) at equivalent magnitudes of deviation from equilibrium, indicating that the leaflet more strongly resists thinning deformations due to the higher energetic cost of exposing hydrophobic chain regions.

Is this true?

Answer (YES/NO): NO